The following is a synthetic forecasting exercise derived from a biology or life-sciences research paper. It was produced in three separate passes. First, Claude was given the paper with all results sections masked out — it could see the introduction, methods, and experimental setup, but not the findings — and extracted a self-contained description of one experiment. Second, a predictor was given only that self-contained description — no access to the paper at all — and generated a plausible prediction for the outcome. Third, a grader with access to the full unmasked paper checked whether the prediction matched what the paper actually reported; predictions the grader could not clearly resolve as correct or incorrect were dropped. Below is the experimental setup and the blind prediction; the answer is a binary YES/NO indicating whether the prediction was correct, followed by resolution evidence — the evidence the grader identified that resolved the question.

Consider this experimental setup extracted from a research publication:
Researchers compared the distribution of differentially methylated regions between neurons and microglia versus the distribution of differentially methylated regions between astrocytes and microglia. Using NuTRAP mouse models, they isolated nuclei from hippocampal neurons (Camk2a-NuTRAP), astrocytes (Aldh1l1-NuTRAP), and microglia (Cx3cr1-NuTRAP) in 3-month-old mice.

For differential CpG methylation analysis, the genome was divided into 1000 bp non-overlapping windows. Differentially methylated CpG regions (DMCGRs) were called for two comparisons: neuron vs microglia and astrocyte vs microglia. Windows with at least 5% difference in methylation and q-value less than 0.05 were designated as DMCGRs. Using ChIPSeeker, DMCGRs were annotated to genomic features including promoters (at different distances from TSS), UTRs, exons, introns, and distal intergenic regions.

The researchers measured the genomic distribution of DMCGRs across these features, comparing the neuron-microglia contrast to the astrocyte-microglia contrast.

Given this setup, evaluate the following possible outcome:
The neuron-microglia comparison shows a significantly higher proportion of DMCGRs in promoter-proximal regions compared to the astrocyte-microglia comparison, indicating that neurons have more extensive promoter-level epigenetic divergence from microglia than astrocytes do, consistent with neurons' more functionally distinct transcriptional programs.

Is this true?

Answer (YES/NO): NO